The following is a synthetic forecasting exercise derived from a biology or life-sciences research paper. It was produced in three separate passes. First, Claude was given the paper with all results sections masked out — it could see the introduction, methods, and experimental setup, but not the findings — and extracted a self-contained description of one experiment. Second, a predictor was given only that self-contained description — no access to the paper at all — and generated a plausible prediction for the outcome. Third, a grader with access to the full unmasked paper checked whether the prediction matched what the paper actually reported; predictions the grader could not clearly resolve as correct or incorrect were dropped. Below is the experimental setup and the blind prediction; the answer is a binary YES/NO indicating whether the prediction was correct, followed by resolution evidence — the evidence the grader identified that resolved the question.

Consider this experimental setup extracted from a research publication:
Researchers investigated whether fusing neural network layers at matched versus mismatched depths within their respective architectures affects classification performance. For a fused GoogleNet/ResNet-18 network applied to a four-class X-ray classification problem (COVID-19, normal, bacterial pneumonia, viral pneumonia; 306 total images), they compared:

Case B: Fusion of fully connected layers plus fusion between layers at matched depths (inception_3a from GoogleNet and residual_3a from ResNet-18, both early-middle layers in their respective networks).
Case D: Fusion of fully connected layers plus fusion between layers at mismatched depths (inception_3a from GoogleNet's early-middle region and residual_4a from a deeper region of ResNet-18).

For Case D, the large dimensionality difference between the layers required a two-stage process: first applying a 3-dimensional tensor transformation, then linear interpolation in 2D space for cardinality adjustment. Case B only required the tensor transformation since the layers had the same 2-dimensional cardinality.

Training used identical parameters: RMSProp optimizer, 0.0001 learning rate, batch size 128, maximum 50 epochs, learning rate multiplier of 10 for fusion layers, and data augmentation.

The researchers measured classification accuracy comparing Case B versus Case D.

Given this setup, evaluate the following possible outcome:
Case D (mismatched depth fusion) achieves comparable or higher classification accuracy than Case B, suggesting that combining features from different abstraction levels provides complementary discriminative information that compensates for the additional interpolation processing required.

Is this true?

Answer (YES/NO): NO